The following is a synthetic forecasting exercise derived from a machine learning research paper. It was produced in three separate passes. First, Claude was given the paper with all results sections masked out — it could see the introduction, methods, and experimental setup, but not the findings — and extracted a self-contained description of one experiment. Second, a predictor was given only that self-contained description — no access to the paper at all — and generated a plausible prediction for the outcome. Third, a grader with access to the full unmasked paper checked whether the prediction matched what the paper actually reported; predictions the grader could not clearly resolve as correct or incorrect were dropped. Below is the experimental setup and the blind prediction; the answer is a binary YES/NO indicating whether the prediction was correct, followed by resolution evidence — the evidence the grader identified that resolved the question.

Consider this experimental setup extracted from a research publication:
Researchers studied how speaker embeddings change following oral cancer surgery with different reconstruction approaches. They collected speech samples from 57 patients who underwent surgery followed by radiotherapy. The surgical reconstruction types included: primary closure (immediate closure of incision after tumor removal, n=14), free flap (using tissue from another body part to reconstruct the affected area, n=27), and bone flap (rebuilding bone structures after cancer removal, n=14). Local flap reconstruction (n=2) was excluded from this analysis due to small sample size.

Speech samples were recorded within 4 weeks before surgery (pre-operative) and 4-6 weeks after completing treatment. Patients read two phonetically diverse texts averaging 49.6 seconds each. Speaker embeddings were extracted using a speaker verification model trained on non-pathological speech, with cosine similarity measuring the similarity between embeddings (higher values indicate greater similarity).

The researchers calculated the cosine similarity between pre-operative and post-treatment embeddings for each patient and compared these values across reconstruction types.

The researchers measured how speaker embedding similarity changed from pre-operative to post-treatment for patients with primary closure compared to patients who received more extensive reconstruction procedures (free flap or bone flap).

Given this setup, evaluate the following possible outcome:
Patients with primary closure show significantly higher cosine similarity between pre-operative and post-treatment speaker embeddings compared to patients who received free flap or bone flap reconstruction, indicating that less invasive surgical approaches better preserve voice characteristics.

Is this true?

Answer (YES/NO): YES